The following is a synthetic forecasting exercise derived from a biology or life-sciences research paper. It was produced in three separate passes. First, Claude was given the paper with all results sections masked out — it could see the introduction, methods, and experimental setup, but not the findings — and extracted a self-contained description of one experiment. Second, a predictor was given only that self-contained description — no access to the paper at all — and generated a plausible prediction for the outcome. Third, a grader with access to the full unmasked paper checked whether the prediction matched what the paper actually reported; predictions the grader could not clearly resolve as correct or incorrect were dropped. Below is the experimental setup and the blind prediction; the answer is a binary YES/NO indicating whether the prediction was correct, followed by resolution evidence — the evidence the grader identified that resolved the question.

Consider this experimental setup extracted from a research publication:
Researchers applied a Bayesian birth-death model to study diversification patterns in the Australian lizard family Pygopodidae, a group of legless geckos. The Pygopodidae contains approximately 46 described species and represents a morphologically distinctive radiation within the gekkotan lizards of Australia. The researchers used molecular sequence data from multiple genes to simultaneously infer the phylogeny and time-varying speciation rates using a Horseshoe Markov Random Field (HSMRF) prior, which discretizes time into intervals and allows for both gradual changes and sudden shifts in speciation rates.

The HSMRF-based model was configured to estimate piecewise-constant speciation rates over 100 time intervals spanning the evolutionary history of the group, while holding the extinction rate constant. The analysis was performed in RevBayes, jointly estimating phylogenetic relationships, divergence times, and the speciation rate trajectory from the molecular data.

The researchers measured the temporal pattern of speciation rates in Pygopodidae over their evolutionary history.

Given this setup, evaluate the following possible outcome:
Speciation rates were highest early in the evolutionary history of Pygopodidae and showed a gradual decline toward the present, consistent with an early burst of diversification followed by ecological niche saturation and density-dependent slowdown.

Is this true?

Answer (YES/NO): NO